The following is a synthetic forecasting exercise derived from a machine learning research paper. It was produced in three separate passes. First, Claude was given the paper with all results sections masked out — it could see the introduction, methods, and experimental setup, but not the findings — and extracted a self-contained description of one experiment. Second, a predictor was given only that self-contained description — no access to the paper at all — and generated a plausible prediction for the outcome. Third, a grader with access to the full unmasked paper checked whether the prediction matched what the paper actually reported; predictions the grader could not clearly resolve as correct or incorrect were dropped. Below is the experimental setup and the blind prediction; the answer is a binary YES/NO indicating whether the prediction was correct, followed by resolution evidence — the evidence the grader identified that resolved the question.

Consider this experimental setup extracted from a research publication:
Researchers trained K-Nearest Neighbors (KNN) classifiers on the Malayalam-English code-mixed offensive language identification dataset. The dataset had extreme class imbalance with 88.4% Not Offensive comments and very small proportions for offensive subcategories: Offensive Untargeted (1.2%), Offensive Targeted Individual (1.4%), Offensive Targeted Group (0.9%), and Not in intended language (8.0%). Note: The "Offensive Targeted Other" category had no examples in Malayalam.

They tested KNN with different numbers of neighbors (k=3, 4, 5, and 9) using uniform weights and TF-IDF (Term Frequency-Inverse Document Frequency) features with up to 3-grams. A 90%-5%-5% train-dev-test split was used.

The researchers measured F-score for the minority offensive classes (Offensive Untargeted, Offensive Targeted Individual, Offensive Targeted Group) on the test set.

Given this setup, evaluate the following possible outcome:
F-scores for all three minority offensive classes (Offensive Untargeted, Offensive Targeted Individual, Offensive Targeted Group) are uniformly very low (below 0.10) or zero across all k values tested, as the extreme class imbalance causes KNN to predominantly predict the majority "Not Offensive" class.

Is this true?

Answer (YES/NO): NO